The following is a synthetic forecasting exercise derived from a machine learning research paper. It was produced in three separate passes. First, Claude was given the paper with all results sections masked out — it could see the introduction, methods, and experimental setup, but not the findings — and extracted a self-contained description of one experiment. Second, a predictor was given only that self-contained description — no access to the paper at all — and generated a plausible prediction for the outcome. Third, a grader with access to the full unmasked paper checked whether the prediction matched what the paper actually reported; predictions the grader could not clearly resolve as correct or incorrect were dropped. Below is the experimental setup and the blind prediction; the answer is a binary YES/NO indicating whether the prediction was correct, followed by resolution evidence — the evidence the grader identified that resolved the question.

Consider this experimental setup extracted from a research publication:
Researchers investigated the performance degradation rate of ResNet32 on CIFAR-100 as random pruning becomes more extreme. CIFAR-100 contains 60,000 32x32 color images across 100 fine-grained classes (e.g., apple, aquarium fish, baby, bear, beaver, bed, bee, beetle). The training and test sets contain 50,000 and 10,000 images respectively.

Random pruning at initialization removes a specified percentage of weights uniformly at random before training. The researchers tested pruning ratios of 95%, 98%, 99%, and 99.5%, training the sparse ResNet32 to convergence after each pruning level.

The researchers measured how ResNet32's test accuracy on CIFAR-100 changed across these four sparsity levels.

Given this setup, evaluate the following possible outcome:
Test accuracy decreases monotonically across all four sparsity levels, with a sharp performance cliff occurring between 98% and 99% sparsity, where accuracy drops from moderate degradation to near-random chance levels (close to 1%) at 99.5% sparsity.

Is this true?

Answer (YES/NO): NO